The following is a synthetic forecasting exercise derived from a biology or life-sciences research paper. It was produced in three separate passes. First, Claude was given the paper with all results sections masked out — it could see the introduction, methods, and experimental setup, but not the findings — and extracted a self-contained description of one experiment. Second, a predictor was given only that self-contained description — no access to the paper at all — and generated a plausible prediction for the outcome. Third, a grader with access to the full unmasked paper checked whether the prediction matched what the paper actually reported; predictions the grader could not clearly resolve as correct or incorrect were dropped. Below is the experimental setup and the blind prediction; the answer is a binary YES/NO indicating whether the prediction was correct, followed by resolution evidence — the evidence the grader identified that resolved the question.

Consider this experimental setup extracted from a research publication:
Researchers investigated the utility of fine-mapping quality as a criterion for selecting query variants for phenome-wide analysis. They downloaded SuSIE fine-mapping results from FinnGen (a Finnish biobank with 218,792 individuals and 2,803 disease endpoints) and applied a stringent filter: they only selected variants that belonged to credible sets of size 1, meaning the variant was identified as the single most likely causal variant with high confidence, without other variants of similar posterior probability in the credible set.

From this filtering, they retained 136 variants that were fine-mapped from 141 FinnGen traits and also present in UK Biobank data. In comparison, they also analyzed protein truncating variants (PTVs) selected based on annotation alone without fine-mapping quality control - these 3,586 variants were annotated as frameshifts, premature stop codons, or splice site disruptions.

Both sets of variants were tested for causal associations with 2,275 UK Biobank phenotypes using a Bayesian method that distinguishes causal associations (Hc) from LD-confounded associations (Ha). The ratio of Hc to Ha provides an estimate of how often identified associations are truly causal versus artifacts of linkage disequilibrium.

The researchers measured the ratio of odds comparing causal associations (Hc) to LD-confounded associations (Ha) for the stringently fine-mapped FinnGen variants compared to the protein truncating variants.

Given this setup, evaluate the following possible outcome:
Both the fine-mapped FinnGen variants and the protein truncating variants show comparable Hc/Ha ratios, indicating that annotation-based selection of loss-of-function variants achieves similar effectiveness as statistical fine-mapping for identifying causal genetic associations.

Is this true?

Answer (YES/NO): NO